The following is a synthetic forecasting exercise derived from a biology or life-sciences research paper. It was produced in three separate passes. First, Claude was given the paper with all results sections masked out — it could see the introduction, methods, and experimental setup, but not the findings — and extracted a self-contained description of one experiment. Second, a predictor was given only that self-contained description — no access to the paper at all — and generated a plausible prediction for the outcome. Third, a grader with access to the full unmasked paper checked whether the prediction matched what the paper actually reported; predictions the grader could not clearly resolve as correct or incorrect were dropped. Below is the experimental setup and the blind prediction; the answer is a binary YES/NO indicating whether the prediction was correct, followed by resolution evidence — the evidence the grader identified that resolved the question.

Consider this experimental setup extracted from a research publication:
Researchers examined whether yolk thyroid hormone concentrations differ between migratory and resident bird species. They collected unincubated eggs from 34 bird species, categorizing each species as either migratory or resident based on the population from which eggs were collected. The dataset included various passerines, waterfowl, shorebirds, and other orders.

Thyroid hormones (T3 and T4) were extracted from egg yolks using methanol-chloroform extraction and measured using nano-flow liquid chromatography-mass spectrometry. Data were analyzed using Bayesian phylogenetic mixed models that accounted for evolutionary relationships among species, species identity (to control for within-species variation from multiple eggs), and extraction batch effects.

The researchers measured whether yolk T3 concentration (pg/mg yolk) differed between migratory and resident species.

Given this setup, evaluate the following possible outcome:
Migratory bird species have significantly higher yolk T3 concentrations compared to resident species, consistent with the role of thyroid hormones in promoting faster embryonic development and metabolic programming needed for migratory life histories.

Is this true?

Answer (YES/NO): YES